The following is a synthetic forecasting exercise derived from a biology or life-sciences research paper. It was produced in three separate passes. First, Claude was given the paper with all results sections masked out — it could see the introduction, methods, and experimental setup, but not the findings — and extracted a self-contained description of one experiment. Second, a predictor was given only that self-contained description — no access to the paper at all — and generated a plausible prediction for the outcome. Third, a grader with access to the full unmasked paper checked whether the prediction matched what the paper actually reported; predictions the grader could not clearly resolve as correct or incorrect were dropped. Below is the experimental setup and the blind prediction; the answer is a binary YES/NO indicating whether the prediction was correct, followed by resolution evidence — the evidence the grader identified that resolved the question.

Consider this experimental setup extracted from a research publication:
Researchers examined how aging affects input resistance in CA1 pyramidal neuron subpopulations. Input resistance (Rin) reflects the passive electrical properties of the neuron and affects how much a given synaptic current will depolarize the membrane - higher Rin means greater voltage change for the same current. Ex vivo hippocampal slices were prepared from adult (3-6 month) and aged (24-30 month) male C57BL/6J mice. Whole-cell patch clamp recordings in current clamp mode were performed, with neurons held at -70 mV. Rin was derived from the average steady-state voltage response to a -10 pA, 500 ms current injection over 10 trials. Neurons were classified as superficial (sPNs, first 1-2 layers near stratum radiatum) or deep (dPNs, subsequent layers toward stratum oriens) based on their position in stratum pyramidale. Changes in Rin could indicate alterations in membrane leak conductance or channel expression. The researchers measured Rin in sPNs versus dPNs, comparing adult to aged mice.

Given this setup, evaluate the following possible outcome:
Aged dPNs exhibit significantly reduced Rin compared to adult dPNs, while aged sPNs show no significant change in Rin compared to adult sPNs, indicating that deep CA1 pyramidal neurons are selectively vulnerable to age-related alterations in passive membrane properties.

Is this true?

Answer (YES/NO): NO